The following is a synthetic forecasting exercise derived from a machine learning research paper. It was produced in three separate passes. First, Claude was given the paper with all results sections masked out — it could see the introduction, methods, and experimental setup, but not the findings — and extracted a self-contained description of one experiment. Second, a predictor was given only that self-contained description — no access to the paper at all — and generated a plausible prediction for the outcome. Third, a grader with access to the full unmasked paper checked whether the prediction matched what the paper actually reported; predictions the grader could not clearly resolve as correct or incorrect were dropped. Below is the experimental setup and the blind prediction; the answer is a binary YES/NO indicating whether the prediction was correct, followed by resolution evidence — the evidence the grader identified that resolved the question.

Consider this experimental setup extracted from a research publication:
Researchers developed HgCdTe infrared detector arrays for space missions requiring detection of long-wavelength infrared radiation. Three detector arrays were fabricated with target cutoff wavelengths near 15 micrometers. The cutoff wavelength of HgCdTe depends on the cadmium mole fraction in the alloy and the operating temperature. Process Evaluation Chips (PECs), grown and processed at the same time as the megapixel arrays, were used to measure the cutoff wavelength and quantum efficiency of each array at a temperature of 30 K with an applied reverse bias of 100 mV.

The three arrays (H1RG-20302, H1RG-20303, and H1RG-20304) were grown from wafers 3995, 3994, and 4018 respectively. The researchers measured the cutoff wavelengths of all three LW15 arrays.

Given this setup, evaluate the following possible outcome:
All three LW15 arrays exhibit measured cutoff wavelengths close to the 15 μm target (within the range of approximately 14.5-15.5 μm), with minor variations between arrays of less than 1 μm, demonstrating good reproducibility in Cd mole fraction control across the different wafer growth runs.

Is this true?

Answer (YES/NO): NO